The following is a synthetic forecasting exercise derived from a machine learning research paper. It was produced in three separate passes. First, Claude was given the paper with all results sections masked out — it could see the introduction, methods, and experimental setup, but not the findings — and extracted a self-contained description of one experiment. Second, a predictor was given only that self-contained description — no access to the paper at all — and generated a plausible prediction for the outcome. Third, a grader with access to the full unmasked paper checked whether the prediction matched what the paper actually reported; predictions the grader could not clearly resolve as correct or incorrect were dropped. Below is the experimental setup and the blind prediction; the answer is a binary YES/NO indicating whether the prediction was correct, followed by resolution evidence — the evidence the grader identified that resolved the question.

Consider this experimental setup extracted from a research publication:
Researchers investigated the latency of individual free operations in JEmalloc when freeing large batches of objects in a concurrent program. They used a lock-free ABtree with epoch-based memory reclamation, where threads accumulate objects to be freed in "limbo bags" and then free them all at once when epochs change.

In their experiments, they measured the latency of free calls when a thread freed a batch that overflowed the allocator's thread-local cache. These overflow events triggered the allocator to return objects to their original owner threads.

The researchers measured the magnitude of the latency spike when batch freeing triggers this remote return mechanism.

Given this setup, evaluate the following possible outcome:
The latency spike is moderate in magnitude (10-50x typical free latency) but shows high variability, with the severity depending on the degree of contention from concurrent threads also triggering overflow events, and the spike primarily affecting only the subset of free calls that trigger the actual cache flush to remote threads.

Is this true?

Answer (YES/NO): NO